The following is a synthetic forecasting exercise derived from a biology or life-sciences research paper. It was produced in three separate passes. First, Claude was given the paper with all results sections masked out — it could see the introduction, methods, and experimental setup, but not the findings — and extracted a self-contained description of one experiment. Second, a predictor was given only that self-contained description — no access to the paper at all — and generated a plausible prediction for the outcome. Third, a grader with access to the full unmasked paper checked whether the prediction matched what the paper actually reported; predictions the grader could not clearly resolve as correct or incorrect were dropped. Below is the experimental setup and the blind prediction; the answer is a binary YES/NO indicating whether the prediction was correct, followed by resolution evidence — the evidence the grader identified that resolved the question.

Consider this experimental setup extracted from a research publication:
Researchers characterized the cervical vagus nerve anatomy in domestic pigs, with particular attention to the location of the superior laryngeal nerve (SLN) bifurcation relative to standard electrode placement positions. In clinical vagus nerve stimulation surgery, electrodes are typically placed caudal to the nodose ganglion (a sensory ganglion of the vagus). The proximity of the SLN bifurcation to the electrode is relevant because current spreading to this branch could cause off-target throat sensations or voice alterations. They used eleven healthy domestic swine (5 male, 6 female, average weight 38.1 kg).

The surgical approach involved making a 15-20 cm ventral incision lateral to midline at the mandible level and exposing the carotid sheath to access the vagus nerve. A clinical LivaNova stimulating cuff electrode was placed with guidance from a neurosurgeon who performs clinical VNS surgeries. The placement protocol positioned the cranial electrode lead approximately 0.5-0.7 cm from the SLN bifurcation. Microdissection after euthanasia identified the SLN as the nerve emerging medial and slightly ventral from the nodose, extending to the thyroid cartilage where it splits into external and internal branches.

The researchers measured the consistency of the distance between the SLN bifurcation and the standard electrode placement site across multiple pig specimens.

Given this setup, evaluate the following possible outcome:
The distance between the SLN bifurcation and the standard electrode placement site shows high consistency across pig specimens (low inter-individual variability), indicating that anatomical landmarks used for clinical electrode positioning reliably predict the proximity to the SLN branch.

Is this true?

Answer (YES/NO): NO